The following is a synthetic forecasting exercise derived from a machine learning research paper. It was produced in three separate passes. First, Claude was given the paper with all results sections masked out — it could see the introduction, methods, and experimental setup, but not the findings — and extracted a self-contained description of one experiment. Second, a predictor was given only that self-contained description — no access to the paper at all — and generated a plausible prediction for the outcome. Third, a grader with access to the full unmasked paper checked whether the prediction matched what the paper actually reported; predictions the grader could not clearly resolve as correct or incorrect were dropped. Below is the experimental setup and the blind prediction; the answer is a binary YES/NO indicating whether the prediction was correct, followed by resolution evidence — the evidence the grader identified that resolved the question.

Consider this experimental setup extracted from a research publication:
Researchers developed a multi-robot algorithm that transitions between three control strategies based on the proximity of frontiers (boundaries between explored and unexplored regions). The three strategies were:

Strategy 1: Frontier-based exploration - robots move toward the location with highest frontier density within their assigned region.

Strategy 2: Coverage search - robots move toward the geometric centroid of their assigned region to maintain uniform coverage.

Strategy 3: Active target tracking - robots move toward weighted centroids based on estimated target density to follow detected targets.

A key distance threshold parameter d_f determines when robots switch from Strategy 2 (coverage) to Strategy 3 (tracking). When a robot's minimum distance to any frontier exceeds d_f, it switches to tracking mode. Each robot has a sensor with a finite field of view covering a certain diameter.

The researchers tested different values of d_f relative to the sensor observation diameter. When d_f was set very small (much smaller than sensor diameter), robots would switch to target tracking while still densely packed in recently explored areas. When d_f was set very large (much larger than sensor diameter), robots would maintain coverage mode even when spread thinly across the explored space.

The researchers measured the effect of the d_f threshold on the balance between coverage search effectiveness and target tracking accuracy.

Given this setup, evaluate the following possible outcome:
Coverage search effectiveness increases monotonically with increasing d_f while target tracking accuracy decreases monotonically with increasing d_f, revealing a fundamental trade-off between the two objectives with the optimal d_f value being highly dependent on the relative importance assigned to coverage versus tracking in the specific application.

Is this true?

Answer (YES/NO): NO